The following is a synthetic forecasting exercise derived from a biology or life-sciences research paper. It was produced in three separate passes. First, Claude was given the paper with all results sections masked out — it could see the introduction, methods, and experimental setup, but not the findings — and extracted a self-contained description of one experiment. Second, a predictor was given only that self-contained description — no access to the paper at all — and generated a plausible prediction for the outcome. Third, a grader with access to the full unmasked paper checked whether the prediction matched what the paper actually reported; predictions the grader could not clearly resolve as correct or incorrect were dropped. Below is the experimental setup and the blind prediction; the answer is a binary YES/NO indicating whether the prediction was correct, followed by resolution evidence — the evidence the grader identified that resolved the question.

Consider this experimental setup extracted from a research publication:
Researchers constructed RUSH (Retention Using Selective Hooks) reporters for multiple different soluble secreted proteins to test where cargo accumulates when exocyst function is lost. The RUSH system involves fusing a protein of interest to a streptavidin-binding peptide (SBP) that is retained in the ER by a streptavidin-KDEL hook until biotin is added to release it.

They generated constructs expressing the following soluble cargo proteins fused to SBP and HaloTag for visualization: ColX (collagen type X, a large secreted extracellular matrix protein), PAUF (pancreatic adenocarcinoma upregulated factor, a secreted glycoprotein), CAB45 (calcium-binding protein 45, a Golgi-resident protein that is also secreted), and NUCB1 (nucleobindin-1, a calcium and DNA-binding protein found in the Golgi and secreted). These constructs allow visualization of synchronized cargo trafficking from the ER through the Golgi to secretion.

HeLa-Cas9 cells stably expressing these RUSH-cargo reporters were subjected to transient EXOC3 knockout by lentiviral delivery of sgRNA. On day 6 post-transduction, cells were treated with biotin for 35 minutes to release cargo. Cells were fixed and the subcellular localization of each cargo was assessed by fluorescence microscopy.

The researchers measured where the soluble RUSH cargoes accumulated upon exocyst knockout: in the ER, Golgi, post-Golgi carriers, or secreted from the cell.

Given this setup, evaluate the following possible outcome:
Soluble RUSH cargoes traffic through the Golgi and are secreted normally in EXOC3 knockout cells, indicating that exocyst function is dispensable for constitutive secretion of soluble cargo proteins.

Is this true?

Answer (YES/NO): NO